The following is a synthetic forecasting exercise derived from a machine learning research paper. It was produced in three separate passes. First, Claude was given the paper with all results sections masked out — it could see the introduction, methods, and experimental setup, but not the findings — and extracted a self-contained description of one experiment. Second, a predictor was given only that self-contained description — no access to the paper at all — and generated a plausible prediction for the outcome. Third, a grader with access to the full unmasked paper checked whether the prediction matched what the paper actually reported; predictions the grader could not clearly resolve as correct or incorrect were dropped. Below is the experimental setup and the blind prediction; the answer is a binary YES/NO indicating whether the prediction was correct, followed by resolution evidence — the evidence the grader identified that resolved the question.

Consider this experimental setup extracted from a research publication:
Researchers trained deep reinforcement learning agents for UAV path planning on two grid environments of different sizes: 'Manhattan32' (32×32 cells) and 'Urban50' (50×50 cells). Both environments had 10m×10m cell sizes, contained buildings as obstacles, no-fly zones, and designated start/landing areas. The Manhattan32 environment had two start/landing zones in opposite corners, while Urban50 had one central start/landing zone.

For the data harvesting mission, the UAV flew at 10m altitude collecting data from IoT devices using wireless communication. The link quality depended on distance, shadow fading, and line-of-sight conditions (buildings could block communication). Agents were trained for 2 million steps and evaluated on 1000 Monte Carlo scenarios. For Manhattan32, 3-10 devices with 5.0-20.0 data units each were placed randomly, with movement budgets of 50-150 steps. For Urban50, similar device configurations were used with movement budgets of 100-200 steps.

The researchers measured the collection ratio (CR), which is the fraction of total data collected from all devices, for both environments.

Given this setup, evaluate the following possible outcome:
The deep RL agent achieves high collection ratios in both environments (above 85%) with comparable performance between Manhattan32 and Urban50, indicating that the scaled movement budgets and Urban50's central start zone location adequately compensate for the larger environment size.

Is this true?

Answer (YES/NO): NO